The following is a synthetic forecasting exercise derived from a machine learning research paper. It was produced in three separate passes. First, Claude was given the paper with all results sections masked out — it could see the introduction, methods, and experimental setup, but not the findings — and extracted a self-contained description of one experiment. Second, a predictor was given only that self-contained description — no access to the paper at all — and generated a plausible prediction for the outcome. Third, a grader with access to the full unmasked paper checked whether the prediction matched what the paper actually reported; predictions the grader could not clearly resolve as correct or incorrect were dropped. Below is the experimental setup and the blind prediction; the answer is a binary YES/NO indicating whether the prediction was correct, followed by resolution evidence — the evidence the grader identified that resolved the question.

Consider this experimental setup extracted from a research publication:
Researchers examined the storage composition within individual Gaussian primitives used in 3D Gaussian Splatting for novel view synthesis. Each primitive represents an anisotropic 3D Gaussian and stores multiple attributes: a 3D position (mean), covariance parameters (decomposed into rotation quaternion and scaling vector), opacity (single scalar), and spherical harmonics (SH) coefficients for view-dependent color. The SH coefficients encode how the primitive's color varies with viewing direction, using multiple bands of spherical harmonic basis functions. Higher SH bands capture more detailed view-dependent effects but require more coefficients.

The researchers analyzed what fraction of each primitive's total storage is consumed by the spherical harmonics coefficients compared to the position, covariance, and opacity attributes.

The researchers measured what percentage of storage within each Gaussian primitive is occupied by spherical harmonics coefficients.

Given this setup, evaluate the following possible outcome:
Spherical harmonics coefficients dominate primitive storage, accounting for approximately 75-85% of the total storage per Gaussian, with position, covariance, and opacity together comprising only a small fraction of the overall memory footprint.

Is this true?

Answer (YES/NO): YES